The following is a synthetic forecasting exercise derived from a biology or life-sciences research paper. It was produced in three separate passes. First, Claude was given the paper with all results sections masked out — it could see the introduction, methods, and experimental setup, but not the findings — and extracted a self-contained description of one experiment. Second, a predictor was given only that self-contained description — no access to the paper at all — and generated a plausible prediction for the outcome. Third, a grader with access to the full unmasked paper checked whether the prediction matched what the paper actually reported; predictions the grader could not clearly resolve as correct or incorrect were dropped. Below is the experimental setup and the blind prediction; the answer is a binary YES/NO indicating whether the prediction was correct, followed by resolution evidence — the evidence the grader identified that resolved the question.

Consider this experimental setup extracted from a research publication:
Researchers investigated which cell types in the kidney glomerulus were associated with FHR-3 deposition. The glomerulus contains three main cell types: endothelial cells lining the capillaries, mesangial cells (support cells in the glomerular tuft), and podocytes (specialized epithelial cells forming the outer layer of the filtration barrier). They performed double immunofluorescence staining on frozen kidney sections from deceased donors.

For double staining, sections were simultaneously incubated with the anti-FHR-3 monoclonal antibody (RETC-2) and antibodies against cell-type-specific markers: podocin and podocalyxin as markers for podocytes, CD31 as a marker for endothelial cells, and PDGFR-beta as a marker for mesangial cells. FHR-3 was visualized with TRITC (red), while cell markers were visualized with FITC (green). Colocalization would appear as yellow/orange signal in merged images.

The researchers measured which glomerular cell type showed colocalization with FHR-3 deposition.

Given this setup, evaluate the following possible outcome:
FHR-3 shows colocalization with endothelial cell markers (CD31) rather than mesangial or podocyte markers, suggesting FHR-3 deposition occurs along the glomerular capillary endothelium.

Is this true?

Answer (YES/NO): NO